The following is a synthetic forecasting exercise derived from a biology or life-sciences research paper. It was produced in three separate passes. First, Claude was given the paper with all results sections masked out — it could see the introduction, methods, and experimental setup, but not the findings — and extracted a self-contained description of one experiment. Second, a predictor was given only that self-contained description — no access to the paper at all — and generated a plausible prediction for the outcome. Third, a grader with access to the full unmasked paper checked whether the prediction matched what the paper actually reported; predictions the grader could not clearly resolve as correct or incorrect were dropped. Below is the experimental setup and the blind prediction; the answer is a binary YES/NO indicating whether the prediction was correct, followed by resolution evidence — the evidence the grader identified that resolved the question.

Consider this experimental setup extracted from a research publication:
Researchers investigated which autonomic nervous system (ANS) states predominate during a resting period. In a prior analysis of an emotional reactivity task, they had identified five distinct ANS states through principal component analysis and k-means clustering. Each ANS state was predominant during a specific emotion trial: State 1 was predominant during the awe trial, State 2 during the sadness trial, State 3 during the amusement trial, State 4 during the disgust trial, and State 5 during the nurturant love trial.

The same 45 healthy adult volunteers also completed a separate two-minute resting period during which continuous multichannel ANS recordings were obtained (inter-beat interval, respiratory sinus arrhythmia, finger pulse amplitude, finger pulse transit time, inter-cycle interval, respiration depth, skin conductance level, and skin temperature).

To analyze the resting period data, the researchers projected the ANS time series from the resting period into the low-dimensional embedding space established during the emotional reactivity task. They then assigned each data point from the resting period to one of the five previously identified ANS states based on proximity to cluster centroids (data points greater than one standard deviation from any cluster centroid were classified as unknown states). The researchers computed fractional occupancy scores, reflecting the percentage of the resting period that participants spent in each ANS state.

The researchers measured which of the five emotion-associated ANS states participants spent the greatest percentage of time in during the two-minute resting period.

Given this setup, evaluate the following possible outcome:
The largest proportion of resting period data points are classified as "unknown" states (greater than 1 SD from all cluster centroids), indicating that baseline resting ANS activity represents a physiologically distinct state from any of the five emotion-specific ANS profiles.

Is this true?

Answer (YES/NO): NO